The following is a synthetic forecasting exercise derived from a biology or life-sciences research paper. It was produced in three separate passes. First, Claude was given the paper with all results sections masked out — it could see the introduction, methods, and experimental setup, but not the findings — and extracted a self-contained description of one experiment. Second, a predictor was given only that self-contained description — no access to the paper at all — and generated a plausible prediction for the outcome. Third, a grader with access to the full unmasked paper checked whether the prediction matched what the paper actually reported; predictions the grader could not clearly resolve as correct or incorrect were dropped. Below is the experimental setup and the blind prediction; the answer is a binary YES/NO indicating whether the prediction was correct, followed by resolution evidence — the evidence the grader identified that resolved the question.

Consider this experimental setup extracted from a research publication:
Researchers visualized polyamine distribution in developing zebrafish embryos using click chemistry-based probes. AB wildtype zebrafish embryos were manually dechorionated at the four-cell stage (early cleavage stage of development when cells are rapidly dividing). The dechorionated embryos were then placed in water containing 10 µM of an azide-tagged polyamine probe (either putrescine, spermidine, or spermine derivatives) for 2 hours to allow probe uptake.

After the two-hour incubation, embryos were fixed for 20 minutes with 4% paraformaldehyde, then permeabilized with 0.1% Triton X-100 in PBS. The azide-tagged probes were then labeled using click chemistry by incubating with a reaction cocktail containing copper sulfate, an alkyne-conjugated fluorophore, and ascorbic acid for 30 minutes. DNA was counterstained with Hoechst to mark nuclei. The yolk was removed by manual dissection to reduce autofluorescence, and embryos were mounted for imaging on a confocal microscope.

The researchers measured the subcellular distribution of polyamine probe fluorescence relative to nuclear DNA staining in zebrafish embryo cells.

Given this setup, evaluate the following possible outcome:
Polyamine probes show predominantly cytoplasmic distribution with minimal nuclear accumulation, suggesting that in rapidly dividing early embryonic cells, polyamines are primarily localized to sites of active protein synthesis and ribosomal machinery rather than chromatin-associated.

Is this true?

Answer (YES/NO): NO